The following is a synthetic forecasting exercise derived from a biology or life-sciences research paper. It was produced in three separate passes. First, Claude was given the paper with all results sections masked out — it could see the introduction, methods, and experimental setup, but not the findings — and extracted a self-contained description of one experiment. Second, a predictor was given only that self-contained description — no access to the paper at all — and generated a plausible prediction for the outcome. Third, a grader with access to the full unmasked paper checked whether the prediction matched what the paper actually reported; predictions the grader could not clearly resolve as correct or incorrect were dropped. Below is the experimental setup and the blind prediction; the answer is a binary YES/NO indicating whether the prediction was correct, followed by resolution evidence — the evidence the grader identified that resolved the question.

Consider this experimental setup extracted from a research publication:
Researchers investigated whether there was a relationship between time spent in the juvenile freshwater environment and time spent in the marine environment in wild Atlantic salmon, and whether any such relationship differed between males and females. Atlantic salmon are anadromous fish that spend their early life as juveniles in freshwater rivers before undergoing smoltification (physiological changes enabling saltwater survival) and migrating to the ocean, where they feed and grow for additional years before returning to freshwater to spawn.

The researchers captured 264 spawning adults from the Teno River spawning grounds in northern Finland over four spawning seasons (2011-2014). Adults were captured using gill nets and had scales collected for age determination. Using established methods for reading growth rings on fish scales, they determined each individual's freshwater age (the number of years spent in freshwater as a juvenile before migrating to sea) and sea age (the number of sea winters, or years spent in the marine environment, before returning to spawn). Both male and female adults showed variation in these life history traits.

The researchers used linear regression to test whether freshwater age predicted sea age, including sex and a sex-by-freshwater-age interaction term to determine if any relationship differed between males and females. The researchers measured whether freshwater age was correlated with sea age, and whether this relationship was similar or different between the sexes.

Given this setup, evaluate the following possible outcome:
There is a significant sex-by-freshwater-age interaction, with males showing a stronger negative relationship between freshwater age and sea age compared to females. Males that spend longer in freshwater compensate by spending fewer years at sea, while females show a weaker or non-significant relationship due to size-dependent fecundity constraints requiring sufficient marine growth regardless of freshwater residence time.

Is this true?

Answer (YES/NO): NO